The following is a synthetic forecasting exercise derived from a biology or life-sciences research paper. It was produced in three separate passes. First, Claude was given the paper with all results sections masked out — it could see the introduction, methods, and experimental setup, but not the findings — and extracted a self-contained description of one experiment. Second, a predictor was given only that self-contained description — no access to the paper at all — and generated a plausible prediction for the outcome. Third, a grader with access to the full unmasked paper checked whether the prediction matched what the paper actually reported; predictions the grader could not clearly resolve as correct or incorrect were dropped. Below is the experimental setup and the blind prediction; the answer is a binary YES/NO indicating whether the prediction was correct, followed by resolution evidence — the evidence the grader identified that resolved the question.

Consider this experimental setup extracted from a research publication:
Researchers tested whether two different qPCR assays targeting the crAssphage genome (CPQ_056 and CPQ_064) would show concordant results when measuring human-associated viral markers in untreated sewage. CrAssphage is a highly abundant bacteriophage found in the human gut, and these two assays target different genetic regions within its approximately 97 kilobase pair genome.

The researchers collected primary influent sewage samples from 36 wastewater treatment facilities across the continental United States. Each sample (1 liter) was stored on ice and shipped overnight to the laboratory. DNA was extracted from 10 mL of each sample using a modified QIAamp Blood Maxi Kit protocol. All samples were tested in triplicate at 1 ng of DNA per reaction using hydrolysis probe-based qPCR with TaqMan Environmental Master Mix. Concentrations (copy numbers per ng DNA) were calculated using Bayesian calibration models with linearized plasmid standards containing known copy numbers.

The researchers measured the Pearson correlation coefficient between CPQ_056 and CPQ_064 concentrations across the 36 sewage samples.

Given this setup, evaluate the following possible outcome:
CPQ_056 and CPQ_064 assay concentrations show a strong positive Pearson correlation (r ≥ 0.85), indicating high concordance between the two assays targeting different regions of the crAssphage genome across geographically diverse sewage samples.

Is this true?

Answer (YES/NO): YES